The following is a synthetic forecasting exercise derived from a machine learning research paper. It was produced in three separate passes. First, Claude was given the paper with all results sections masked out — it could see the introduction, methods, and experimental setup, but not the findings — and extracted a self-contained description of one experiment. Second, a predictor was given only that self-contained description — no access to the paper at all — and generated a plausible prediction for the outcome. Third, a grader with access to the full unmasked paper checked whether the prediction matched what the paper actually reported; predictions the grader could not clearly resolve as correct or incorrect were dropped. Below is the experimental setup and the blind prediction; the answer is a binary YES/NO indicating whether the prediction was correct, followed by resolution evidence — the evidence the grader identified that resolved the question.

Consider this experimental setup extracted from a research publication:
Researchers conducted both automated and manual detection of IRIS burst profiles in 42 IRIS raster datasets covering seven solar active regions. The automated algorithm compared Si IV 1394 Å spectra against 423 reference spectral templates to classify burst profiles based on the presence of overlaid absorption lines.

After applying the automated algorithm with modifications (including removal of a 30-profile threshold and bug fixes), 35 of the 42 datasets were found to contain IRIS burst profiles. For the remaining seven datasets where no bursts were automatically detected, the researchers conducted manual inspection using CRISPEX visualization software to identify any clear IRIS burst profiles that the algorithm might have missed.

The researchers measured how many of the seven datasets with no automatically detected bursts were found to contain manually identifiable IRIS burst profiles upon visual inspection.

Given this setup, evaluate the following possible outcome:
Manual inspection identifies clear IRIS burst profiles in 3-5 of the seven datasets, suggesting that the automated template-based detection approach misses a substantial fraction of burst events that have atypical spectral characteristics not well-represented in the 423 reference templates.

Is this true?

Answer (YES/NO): NO